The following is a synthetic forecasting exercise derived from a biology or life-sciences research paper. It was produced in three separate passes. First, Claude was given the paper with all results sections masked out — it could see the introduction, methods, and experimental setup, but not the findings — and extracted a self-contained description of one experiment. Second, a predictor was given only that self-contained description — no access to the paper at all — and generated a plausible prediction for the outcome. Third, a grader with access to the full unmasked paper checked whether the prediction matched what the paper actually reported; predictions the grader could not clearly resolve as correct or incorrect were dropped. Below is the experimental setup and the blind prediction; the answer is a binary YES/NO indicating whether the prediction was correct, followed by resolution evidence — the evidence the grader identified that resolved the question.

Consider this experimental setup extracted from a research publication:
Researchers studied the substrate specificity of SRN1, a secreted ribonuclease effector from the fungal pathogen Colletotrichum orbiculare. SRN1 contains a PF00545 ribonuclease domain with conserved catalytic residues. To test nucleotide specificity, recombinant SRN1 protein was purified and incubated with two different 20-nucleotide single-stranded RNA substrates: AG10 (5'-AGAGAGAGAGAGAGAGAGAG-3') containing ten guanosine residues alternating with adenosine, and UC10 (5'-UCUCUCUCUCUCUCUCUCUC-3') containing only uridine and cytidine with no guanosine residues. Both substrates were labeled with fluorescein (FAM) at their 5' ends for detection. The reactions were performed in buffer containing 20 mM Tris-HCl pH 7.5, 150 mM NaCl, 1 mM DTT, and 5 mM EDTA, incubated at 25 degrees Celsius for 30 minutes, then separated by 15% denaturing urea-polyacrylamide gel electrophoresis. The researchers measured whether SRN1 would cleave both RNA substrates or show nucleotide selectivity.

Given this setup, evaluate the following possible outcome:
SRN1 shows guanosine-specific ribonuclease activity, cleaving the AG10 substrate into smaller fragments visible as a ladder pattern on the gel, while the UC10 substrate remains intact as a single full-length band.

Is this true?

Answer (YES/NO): YES